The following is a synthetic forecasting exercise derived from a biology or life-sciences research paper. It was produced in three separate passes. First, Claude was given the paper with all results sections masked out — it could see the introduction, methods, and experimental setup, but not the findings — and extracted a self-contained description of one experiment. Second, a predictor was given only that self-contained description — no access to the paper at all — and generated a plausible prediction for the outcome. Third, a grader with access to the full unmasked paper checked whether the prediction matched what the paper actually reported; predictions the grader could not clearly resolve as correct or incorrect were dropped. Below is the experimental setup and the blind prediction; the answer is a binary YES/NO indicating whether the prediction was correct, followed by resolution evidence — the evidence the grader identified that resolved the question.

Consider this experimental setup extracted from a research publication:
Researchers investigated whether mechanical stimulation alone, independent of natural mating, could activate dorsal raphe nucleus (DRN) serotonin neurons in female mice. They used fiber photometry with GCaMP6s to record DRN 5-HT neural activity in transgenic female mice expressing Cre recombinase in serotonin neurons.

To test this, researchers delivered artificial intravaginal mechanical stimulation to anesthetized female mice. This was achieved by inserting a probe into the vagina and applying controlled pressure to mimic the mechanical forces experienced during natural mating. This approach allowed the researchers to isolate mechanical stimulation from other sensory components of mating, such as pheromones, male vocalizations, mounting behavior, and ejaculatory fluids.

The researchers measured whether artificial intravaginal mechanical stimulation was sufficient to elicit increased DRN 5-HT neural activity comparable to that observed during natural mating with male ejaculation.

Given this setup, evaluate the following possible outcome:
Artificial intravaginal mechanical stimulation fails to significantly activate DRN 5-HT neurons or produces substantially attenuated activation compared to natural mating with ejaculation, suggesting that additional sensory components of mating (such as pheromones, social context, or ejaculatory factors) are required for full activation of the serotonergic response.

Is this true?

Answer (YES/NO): NO